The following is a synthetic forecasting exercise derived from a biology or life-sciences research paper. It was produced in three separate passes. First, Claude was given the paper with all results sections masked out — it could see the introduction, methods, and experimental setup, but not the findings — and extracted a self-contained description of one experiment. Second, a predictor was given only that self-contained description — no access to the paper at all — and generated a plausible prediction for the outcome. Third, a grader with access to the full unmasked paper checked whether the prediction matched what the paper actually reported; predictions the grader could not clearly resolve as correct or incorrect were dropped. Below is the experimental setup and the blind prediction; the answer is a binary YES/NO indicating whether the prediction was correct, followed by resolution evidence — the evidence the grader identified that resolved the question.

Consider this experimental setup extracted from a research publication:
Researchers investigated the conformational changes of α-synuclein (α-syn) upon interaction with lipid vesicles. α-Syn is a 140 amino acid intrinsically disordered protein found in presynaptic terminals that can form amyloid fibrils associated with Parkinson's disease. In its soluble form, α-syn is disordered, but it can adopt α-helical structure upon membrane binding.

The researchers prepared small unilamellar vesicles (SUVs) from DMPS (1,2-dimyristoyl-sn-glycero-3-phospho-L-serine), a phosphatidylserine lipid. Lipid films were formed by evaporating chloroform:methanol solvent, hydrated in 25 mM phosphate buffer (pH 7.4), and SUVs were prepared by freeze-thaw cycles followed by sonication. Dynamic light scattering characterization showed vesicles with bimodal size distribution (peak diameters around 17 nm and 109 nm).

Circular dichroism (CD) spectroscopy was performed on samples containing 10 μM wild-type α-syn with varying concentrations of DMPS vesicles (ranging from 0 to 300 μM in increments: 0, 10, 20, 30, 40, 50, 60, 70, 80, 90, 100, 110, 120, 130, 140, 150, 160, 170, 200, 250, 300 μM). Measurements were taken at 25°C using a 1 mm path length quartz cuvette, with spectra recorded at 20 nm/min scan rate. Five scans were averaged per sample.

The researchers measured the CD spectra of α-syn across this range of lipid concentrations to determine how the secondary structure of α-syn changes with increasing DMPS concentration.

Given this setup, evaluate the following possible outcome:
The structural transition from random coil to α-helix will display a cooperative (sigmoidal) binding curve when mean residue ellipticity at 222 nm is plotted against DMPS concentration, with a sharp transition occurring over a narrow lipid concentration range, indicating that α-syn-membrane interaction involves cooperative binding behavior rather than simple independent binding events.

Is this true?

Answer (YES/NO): NO